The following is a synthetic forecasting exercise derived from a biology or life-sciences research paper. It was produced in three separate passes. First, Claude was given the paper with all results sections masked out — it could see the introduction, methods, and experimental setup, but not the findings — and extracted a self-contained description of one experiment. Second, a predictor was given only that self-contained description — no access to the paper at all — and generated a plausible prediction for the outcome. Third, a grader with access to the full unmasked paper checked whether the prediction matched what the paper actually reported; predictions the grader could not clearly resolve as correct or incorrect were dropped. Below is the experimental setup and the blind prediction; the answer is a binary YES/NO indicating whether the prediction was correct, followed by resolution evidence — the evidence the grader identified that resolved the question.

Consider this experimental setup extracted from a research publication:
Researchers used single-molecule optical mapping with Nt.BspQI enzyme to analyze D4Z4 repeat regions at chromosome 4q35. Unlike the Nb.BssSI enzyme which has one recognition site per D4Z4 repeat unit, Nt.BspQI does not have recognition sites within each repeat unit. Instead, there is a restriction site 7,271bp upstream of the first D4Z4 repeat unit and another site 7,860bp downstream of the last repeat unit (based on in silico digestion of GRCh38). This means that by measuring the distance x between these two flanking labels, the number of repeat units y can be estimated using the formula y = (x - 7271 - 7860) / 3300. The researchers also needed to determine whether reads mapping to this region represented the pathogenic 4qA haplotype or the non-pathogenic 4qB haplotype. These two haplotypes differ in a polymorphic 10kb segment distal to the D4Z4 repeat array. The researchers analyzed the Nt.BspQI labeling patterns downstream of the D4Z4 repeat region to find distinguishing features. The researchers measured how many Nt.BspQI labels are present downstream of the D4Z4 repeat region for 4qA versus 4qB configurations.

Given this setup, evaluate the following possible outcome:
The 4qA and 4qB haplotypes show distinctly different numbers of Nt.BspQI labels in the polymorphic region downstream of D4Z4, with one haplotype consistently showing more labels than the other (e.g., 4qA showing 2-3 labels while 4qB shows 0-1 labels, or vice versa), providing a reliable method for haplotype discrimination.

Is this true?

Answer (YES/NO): YES